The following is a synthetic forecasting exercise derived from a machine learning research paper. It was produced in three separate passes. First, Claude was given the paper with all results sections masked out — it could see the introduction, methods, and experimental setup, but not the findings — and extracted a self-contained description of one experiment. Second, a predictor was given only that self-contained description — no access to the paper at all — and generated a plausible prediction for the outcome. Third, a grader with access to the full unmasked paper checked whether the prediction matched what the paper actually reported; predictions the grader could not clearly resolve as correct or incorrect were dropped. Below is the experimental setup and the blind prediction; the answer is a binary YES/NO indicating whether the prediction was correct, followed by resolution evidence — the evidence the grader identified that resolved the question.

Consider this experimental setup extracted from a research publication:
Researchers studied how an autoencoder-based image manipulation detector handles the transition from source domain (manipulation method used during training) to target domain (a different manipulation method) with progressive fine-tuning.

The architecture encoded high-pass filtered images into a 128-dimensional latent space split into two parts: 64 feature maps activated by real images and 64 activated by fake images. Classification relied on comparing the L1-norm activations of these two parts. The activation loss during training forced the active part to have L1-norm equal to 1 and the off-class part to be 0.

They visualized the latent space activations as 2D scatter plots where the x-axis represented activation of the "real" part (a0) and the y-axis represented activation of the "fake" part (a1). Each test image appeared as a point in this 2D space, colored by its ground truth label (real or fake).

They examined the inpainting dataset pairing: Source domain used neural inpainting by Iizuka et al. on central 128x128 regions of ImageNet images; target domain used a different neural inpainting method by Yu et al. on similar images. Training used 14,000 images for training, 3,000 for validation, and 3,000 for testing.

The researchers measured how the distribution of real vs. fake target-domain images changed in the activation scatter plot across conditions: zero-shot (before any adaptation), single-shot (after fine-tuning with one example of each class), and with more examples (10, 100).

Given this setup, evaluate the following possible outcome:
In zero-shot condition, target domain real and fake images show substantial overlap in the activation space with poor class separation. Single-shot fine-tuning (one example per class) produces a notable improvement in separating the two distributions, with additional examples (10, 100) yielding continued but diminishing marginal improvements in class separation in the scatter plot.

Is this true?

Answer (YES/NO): YES